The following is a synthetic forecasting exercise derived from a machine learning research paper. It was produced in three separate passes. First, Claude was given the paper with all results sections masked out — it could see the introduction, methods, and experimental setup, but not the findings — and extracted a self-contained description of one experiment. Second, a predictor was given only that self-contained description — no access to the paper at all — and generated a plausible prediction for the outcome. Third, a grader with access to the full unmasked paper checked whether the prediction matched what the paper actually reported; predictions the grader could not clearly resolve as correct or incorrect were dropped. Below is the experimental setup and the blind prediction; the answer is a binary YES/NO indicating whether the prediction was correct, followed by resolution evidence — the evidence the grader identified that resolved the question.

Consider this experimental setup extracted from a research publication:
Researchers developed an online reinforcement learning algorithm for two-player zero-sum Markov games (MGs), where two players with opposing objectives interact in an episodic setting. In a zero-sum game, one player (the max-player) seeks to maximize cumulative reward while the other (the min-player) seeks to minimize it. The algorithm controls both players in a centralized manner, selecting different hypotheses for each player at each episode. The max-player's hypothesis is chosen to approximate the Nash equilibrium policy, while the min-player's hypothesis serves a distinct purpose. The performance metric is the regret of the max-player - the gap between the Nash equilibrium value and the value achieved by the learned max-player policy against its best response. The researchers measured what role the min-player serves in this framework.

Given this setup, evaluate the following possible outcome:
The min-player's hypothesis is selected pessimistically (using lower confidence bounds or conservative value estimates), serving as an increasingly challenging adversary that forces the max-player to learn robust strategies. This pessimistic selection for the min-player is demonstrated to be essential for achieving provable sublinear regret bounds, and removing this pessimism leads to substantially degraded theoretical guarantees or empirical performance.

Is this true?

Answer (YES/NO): NO